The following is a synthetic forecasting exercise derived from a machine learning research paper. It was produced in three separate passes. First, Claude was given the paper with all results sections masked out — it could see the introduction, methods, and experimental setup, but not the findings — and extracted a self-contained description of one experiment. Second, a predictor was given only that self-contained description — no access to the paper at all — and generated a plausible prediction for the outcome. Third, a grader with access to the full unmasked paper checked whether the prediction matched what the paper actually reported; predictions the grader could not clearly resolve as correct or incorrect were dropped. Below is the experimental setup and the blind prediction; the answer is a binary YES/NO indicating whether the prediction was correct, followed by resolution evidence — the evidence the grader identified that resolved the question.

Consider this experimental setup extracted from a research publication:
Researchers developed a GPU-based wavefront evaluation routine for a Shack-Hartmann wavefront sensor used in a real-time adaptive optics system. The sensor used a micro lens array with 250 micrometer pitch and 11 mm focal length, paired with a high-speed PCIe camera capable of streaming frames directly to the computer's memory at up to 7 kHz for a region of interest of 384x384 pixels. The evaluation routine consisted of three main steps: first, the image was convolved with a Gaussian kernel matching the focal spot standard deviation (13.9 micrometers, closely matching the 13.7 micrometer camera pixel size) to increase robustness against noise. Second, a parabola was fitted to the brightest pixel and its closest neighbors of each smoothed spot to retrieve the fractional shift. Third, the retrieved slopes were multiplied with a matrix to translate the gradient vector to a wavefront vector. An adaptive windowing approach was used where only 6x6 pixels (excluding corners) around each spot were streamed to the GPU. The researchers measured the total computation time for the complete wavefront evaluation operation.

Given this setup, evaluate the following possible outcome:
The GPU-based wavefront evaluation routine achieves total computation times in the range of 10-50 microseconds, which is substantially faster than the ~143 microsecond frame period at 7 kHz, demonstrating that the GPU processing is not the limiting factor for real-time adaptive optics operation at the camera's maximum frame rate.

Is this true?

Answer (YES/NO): NO